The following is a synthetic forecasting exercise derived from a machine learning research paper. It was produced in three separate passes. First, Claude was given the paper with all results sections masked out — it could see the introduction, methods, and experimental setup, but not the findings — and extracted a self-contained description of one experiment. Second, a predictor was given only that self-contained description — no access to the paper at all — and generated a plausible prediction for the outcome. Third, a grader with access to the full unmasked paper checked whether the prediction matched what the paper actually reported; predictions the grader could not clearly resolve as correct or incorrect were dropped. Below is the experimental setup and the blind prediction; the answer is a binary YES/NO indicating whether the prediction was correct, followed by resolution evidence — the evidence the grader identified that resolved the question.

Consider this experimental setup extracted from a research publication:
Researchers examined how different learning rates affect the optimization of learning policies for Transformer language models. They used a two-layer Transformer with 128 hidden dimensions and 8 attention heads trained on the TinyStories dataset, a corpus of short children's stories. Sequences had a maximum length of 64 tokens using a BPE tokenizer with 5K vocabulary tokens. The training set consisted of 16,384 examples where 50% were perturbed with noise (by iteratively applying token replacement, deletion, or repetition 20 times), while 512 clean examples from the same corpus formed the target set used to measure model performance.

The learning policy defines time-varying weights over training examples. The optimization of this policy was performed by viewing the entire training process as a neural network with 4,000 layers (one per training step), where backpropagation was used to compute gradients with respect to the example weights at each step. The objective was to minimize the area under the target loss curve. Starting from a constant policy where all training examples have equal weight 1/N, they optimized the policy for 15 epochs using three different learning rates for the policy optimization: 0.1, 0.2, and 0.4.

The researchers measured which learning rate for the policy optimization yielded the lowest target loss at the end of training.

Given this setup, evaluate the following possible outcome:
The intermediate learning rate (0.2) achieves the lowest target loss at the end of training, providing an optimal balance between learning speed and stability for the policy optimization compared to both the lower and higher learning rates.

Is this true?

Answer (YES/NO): NO